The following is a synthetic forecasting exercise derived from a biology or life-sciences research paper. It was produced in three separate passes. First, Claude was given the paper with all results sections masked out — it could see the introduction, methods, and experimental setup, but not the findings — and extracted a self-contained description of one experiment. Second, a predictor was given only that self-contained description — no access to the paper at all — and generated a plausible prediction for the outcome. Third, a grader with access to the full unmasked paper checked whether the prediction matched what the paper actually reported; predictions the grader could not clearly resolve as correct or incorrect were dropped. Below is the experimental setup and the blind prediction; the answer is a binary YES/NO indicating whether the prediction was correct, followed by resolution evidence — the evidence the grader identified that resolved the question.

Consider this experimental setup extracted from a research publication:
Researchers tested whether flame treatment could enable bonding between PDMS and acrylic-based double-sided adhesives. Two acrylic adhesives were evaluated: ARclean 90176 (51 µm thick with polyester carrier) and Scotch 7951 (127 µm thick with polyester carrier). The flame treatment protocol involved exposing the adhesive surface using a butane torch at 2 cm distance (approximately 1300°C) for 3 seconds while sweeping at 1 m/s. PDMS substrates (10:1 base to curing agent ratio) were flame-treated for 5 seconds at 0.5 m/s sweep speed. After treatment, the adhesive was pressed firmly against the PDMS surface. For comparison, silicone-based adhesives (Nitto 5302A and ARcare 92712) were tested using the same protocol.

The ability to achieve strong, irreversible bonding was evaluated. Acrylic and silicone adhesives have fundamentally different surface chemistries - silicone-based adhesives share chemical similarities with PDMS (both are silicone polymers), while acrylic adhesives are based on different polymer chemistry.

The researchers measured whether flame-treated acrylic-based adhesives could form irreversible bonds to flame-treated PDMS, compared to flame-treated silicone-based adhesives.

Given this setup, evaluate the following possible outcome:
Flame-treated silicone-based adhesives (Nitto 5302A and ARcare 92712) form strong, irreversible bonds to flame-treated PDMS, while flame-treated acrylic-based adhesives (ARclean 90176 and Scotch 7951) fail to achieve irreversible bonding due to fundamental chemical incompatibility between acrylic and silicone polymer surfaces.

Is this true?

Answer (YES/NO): NO